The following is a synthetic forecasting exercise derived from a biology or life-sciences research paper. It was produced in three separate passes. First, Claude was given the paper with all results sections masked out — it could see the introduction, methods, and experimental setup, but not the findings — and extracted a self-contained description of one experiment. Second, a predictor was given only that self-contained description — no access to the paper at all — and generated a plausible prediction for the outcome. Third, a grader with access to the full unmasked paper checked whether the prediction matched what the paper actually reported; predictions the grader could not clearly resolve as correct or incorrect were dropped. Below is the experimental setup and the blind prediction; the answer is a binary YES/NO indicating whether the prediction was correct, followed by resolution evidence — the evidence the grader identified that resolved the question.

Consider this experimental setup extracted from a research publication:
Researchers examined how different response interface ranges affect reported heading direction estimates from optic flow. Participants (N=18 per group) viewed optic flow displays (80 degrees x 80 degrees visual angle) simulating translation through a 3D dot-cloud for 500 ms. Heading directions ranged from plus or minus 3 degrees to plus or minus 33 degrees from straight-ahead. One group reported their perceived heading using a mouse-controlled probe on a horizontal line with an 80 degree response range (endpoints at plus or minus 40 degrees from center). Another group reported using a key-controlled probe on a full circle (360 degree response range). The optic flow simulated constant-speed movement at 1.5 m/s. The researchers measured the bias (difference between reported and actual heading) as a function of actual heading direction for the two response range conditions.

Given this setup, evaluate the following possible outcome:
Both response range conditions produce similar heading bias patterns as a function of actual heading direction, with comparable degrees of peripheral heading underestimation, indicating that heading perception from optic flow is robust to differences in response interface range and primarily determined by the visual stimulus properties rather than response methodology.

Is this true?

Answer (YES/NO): NO